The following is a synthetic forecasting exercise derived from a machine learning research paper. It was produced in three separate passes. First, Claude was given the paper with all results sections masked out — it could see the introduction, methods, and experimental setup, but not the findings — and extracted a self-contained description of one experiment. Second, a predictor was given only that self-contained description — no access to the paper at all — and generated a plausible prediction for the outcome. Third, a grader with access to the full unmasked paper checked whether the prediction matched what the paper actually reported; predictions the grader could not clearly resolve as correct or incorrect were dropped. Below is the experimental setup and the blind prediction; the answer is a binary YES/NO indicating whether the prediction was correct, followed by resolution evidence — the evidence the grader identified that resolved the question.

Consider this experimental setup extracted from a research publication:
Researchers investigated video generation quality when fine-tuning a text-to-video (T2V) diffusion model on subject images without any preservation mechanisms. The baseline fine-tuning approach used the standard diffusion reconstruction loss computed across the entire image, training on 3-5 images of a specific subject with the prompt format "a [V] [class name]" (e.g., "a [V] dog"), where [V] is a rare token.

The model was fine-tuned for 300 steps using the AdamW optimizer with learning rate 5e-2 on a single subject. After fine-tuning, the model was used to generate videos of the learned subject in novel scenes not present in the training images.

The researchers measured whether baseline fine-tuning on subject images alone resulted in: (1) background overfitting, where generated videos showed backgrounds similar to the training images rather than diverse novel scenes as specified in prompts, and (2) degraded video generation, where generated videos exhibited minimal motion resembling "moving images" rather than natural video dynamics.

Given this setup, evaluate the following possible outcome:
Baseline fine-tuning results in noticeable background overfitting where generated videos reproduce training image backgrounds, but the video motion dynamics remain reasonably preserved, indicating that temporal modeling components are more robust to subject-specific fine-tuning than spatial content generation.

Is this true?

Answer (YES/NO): NO